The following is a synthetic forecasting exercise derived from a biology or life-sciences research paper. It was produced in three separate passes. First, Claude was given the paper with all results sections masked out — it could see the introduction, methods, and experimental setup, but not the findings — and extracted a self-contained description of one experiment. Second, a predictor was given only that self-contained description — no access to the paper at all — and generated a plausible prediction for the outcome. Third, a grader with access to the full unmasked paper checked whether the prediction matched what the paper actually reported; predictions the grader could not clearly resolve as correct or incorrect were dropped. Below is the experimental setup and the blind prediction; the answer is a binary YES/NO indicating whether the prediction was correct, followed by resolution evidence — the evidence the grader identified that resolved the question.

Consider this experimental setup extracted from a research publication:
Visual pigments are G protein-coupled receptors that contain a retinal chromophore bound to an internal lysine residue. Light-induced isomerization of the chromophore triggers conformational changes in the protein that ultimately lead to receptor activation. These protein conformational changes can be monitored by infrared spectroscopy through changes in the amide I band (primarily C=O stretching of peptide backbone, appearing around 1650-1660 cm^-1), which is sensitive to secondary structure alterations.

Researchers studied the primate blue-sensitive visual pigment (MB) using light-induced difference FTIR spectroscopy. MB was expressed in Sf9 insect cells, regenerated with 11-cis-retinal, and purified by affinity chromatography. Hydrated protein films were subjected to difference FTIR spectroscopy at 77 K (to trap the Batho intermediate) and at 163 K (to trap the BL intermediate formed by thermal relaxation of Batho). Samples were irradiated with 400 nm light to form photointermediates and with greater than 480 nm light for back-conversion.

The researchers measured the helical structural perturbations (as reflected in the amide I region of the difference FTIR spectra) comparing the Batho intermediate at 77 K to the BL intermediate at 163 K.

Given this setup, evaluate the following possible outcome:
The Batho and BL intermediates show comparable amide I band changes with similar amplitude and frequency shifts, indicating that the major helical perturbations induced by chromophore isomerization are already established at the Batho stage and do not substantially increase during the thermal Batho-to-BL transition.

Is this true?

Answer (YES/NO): NO